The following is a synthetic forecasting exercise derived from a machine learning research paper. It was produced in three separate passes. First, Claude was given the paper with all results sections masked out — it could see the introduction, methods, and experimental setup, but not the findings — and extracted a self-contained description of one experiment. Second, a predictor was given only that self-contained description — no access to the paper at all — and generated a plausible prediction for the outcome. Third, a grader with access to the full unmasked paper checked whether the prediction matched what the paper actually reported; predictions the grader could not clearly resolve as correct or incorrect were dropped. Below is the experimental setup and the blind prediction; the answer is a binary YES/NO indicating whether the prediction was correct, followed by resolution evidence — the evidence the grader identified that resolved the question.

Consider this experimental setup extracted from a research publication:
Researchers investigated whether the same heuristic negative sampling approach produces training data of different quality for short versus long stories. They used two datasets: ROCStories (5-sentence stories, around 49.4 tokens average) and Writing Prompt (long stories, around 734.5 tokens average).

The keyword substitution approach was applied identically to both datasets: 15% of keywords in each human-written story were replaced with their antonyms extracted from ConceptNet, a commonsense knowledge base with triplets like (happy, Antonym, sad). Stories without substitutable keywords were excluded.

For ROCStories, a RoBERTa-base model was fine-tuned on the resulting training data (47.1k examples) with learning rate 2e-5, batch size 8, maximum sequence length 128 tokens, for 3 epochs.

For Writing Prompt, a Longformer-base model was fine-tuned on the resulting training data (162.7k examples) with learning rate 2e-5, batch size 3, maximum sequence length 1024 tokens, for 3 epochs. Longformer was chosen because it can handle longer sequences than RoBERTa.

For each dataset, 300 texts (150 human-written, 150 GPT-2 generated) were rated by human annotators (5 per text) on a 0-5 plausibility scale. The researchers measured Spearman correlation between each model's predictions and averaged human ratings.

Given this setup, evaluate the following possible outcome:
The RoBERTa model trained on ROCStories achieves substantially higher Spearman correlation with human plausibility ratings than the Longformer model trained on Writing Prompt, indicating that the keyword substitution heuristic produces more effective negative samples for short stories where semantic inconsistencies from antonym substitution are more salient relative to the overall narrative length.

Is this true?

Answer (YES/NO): YES